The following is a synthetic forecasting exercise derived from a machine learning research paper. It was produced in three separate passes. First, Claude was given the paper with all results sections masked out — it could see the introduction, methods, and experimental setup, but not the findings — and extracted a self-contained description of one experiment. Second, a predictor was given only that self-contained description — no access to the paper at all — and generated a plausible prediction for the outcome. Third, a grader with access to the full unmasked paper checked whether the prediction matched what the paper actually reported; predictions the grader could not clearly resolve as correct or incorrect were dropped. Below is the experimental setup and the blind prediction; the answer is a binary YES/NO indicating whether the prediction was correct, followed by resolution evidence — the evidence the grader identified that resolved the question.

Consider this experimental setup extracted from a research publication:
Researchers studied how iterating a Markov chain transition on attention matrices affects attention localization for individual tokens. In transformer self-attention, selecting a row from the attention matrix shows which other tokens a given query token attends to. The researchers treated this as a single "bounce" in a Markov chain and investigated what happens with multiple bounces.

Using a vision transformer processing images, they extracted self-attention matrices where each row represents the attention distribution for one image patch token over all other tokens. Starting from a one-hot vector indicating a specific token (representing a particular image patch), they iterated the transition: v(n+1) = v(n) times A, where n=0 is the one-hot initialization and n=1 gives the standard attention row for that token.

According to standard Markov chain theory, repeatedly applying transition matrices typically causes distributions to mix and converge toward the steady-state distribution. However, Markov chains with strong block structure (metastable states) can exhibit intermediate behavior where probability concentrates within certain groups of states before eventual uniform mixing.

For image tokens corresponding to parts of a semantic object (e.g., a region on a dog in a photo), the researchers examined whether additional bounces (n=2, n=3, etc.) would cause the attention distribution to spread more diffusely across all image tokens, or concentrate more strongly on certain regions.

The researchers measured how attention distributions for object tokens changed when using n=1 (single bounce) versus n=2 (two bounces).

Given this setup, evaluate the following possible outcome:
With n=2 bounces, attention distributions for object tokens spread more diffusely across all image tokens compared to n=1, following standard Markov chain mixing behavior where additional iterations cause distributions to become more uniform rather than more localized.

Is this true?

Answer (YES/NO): NO